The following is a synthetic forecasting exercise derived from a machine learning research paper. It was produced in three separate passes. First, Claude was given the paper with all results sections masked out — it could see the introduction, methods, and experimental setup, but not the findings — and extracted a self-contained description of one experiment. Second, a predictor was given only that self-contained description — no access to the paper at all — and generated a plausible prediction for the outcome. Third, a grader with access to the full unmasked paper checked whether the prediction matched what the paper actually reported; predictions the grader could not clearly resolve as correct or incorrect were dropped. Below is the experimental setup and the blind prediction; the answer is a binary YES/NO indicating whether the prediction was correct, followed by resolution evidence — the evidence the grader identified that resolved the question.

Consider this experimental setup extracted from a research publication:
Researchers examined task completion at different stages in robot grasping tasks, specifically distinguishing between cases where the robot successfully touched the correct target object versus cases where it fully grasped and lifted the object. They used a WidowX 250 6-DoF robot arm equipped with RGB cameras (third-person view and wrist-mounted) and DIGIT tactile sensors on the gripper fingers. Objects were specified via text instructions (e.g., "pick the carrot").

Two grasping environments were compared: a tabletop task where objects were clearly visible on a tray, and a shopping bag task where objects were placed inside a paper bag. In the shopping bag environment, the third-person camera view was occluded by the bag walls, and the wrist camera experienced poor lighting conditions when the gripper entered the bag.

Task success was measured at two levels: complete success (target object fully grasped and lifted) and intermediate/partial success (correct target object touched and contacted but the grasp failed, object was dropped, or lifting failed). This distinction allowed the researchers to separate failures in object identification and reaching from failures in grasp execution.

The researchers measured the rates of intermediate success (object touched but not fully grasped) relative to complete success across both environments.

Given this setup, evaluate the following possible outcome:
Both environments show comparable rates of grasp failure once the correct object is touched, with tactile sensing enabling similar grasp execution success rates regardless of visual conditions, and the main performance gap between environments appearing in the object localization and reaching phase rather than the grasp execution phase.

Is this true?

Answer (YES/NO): NO